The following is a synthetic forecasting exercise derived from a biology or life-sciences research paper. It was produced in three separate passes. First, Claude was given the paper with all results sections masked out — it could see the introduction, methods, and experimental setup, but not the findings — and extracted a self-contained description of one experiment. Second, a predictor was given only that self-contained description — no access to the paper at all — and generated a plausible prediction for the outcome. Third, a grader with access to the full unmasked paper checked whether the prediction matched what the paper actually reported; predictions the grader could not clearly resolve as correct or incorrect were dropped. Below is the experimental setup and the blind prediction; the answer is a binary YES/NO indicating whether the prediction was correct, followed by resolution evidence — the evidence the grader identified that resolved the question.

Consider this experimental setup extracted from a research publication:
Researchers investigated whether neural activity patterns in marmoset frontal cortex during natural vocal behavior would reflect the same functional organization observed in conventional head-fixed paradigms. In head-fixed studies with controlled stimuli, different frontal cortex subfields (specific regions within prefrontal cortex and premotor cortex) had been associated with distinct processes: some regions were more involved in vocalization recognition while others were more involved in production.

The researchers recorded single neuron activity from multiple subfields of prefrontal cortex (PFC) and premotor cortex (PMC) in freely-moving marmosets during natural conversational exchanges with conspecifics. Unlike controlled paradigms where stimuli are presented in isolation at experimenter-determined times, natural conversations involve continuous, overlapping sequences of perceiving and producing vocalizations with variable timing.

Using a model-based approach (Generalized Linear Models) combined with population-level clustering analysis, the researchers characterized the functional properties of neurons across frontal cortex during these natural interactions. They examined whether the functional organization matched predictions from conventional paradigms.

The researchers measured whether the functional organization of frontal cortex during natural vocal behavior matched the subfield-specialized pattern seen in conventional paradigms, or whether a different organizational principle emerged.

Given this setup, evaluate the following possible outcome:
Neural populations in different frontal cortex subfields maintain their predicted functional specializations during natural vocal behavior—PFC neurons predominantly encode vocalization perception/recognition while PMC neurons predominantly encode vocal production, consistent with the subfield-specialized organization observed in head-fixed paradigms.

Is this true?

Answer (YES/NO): NO